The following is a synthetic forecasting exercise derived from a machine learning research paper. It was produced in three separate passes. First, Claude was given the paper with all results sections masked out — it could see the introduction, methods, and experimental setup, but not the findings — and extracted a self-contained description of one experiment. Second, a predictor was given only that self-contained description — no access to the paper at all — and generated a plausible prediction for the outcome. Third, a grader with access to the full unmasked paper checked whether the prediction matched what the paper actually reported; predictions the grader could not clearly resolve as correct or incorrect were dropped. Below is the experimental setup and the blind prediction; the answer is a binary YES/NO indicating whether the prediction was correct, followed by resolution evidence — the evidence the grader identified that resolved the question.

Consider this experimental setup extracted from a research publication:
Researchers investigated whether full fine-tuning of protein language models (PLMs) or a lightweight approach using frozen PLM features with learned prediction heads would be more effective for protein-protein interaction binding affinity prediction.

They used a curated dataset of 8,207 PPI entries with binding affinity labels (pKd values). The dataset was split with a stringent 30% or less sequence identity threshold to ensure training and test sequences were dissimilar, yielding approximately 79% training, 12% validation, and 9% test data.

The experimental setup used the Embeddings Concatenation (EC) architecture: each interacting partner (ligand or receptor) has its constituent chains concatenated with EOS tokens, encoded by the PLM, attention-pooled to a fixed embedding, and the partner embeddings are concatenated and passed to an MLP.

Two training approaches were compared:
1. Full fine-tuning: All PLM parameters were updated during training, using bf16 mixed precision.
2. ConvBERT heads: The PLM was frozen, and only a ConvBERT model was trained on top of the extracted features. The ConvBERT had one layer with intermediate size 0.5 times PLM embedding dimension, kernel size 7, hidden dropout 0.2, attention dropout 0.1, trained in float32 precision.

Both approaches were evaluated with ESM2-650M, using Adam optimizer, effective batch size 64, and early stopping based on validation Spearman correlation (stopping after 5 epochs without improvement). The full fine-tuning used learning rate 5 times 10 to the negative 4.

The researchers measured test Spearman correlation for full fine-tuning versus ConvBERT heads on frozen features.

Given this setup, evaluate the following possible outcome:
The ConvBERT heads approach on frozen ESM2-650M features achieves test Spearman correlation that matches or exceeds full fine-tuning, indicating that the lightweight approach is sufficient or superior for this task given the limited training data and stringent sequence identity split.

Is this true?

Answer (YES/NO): YES